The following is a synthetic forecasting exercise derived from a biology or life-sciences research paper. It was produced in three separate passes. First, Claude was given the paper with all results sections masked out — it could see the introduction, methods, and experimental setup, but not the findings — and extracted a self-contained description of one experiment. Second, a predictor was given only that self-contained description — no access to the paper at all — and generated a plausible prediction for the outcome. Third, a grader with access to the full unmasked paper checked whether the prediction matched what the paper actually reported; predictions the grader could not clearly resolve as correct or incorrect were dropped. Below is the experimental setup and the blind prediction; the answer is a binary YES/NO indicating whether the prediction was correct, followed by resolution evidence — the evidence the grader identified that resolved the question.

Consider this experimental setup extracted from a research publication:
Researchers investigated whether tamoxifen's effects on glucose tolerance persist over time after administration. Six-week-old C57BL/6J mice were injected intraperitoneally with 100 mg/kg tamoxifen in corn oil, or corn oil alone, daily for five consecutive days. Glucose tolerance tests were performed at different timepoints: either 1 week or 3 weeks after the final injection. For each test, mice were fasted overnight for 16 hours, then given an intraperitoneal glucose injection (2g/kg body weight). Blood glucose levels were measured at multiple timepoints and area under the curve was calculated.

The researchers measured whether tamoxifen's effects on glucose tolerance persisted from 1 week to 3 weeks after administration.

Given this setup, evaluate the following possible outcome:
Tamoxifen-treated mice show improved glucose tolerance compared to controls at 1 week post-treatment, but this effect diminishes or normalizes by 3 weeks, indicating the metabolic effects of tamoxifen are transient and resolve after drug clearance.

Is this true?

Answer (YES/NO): NO